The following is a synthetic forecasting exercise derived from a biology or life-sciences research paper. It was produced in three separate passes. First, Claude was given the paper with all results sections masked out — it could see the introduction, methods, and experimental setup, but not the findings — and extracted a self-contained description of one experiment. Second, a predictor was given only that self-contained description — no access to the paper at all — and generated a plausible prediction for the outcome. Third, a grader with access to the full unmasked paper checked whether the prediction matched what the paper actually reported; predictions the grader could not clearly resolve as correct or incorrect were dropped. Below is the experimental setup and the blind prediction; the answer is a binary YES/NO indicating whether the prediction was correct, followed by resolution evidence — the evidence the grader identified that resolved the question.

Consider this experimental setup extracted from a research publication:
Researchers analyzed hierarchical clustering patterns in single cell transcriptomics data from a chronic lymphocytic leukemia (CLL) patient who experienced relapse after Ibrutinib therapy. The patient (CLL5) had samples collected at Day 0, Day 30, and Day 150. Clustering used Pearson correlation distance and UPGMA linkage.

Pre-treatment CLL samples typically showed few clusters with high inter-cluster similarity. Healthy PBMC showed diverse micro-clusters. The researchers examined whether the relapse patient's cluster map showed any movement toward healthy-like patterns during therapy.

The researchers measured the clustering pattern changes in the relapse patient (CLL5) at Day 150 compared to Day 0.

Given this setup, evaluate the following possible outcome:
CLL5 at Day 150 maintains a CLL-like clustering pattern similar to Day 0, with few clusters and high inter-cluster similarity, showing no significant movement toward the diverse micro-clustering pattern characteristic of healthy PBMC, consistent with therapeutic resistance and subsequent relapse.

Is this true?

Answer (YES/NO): NO